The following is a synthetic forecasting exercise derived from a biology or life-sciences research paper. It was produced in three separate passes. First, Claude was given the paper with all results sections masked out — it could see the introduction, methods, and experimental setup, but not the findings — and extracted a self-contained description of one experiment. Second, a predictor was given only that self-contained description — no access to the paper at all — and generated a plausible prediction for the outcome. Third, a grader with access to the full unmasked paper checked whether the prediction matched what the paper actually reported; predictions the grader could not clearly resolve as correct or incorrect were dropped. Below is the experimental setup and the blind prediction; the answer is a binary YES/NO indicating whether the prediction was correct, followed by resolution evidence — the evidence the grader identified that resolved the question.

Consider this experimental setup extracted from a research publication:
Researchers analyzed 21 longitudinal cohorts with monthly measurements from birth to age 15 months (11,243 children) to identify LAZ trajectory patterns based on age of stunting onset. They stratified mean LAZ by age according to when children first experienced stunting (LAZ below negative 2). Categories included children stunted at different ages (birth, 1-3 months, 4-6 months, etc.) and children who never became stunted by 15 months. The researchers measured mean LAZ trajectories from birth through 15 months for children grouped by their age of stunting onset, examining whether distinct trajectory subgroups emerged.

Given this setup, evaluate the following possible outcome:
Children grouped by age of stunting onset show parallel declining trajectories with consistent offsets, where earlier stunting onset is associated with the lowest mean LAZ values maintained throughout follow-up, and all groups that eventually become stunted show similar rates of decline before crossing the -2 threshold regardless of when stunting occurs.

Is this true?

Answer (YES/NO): NO